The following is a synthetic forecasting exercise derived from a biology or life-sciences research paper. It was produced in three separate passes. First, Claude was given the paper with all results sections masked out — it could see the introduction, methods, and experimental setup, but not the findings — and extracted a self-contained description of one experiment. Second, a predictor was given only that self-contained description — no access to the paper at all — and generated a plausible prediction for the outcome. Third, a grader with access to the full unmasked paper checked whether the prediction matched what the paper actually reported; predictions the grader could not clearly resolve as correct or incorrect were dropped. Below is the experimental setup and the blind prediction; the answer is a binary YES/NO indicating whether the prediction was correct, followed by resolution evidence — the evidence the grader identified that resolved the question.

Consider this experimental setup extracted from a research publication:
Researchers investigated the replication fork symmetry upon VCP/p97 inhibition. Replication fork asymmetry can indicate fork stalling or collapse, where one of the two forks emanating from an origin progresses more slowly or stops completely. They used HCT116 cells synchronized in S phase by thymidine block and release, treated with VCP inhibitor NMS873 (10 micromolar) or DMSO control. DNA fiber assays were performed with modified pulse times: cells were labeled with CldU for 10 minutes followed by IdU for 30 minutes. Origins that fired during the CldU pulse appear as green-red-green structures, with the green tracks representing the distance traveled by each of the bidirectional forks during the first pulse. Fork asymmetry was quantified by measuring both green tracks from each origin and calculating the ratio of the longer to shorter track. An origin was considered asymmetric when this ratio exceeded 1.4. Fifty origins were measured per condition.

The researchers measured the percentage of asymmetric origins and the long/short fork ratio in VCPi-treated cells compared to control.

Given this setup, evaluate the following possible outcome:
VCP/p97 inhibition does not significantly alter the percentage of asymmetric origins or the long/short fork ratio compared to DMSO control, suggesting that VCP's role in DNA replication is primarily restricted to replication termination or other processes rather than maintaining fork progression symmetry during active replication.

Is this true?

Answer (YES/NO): NO